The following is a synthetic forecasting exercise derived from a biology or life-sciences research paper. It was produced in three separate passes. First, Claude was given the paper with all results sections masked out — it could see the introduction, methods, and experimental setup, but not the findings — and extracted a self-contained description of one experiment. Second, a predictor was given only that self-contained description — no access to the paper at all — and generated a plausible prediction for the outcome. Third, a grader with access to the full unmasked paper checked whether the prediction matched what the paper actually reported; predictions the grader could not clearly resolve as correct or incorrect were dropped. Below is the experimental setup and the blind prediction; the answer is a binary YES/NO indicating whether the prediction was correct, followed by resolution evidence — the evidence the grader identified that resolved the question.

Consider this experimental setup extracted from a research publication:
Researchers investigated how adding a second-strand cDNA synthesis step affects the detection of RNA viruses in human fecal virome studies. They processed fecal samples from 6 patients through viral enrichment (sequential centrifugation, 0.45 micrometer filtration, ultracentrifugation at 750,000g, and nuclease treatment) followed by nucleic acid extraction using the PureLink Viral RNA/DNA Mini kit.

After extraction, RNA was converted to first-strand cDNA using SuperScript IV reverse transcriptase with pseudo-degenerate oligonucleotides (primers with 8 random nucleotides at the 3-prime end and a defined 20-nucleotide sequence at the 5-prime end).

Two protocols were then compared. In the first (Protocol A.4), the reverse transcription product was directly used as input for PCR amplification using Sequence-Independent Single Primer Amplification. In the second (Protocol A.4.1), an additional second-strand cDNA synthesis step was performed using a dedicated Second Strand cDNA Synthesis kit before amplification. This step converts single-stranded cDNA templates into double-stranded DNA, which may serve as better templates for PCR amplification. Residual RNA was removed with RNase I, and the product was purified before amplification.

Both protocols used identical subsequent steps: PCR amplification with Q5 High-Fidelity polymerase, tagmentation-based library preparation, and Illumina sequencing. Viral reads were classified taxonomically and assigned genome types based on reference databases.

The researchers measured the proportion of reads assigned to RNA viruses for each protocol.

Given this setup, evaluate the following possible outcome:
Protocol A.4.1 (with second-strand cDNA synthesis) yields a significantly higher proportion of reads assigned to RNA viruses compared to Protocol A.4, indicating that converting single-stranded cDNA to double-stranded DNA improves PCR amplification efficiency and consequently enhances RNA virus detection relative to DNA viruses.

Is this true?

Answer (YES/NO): NO